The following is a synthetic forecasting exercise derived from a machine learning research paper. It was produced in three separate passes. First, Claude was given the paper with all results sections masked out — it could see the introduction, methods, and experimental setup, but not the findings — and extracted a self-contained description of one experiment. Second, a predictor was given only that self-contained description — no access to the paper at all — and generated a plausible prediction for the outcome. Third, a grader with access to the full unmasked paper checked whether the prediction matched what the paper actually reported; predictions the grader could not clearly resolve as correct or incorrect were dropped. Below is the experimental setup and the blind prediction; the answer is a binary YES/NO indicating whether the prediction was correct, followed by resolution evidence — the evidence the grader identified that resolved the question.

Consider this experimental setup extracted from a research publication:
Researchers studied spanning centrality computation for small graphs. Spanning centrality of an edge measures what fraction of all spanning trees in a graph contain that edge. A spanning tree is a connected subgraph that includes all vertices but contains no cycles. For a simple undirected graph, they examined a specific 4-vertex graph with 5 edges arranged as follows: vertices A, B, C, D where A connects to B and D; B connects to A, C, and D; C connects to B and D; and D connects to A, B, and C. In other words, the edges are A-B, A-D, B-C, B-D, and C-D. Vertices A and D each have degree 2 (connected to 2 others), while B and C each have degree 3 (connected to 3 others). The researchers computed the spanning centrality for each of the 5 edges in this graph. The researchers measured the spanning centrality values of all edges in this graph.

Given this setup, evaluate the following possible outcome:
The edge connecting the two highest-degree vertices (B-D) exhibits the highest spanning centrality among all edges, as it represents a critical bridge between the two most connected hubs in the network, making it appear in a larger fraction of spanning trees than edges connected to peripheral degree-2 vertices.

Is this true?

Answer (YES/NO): NO